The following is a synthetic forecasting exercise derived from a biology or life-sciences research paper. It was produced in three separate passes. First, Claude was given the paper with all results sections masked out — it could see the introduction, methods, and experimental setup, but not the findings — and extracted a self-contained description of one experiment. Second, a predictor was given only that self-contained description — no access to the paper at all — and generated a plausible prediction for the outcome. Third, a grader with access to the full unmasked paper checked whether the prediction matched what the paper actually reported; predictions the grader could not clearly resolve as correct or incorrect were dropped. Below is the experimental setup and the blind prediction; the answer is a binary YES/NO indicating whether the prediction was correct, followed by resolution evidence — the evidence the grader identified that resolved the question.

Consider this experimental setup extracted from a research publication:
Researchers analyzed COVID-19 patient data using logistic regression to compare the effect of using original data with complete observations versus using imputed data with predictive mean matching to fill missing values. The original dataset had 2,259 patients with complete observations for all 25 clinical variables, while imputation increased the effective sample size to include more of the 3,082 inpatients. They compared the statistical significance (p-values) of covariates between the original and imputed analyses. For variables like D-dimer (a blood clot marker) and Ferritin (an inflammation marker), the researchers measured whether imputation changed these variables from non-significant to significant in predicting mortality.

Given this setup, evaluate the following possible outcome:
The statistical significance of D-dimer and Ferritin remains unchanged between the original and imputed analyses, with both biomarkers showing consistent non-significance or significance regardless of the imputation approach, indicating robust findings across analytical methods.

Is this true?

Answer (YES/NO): NO